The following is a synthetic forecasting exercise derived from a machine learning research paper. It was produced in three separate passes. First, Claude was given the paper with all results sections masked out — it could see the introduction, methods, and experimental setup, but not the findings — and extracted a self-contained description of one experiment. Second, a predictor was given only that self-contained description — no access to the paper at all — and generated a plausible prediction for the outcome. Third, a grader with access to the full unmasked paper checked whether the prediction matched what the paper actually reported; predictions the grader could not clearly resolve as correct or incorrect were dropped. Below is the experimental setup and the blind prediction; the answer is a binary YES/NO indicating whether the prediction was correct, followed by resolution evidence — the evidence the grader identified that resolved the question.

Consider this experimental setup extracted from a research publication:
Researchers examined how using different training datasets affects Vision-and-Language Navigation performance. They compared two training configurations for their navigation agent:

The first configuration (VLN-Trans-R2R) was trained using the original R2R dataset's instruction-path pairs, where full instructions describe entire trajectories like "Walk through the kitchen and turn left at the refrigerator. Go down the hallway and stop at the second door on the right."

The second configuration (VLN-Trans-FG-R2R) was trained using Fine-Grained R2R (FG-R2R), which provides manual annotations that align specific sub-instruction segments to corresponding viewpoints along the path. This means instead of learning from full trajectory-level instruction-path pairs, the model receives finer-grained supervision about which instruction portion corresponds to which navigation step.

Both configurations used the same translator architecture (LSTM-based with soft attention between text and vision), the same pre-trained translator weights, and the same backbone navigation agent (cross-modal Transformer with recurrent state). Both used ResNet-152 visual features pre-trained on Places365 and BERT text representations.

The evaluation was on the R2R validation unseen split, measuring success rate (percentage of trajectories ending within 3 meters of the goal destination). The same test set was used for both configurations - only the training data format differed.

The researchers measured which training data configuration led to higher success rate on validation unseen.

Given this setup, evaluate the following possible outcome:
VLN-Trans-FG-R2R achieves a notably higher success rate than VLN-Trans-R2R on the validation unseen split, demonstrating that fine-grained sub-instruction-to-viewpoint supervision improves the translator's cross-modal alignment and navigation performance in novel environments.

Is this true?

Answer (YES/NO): NO